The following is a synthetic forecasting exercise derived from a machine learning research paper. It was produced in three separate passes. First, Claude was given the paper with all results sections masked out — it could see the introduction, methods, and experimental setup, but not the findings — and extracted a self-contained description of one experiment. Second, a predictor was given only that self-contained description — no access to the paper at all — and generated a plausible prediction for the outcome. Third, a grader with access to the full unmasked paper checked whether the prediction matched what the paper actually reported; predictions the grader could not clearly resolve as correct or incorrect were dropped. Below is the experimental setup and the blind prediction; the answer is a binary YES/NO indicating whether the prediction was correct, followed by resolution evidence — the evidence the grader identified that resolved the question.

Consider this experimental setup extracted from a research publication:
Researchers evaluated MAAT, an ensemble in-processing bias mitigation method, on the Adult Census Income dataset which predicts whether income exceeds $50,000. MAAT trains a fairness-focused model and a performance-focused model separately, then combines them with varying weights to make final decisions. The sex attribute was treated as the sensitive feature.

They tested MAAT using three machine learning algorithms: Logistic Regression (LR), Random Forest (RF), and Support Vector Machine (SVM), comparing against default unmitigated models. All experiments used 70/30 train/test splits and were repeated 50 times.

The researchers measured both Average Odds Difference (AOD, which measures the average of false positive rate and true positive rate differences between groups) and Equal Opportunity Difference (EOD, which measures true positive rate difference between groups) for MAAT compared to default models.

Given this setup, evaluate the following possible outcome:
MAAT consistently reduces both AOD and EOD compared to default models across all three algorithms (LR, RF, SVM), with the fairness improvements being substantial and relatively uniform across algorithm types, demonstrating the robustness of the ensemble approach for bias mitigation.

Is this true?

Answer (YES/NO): NO